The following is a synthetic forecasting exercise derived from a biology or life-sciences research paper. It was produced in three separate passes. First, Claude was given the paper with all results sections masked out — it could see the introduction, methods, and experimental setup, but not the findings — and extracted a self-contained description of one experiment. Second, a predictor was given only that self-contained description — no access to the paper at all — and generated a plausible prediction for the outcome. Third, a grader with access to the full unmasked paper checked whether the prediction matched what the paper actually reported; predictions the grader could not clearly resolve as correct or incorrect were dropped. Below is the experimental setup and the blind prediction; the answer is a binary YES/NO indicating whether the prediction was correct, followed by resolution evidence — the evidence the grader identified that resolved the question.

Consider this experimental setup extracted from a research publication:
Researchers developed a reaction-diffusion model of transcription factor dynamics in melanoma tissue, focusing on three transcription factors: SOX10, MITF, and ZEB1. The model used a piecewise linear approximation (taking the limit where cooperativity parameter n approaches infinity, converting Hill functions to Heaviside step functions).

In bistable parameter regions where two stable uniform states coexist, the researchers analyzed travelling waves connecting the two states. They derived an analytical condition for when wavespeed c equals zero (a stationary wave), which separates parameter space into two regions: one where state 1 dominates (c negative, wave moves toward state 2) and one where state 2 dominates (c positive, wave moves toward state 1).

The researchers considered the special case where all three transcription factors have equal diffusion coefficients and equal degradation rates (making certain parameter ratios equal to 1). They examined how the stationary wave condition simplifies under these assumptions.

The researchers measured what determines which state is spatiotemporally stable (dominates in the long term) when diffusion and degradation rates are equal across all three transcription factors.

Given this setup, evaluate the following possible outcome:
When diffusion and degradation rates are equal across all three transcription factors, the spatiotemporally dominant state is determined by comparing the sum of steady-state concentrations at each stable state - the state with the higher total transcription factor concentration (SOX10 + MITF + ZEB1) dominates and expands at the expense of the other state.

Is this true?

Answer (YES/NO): NO